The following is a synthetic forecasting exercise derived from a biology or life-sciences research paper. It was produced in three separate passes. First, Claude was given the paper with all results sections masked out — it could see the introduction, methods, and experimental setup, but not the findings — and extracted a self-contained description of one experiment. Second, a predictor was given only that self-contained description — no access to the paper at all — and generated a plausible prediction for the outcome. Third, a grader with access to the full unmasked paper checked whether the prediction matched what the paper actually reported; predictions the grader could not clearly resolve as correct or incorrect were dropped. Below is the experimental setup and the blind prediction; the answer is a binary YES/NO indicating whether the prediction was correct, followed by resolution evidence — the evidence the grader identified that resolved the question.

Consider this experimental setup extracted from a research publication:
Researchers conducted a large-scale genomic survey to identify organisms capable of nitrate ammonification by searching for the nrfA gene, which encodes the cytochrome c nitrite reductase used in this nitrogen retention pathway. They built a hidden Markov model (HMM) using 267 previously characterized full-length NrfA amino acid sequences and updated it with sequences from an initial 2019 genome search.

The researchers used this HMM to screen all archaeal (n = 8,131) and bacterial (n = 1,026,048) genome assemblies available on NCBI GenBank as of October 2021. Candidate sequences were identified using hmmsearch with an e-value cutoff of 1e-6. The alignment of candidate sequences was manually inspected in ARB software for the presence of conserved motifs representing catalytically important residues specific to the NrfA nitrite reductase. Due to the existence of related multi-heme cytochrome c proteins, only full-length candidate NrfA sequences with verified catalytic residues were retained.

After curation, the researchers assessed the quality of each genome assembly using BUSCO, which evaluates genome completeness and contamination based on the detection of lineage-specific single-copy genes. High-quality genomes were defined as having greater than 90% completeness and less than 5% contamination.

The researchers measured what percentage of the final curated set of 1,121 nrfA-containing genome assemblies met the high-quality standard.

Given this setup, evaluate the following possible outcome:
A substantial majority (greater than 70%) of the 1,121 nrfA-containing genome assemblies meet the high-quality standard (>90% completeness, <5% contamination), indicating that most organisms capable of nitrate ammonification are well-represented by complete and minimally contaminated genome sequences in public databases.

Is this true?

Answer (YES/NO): YES